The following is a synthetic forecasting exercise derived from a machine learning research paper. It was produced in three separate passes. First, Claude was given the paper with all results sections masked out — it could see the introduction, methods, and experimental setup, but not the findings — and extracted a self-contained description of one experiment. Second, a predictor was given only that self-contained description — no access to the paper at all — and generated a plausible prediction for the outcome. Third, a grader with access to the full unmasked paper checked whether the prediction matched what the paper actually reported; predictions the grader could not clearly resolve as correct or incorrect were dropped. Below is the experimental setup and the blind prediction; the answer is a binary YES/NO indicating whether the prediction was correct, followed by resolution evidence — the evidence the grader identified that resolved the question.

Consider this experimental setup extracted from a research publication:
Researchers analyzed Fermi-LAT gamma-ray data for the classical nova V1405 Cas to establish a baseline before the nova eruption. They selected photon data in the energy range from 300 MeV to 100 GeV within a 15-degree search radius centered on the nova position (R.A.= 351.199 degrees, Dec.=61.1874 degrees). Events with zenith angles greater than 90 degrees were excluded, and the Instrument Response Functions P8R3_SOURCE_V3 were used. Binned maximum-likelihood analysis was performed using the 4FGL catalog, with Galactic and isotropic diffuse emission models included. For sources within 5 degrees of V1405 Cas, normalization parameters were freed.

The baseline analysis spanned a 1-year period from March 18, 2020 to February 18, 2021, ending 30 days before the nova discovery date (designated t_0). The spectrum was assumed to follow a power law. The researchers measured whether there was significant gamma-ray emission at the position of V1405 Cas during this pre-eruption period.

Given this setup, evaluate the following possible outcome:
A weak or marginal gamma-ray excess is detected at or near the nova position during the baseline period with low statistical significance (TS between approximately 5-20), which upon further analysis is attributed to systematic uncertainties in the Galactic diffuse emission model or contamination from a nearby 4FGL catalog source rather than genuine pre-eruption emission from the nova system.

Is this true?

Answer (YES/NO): NO